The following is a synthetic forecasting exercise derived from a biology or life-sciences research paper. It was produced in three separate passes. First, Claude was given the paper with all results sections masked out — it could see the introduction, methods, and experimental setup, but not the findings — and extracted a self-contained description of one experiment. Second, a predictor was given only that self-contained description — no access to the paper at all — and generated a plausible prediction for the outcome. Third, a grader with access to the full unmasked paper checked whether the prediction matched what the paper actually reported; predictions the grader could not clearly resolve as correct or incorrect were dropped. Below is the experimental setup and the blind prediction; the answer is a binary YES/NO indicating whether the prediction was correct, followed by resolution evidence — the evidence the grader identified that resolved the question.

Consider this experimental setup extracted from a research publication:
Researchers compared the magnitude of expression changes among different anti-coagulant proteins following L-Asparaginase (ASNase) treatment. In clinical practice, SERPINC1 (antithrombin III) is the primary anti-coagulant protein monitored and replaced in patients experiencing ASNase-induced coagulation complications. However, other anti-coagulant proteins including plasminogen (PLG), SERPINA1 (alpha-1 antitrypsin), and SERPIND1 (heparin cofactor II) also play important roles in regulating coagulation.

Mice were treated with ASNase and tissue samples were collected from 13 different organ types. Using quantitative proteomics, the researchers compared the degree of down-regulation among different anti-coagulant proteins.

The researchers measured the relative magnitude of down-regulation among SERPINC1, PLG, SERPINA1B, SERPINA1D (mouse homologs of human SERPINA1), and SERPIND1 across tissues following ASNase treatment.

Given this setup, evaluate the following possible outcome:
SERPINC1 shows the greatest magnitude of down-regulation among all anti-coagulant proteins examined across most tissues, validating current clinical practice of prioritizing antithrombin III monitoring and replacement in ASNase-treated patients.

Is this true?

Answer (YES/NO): NO